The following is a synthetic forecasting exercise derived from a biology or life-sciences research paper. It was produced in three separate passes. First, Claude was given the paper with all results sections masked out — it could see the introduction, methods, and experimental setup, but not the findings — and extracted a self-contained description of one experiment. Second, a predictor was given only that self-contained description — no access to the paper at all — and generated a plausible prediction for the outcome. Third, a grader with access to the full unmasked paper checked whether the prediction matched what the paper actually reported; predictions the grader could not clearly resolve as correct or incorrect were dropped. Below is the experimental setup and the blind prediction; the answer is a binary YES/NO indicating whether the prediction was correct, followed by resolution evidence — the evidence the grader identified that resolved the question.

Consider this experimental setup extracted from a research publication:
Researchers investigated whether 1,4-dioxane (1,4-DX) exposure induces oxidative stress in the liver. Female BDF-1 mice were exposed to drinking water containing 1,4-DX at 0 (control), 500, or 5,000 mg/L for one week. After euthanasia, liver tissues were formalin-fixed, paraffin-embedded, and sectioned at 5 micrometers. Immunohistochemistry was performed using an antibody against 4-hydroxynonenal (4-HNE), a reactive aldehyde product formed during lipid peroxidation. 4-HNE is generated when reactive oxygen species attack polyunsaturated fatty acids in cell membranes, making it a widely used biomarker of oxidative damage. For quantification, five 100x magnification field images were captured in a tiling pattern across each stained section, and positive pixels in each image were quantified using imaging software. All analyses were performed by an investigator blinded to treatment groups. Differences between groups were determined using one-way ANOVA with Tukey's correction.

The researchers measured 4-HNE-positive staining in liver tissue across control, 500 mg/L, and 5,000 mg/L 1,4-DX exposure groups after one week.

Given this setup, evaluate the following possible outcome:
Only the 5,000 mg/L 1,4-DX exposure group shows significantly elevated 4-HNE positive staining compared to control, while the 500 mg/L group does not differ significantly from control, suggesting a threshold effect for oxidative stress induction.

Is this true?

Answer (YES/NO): NO